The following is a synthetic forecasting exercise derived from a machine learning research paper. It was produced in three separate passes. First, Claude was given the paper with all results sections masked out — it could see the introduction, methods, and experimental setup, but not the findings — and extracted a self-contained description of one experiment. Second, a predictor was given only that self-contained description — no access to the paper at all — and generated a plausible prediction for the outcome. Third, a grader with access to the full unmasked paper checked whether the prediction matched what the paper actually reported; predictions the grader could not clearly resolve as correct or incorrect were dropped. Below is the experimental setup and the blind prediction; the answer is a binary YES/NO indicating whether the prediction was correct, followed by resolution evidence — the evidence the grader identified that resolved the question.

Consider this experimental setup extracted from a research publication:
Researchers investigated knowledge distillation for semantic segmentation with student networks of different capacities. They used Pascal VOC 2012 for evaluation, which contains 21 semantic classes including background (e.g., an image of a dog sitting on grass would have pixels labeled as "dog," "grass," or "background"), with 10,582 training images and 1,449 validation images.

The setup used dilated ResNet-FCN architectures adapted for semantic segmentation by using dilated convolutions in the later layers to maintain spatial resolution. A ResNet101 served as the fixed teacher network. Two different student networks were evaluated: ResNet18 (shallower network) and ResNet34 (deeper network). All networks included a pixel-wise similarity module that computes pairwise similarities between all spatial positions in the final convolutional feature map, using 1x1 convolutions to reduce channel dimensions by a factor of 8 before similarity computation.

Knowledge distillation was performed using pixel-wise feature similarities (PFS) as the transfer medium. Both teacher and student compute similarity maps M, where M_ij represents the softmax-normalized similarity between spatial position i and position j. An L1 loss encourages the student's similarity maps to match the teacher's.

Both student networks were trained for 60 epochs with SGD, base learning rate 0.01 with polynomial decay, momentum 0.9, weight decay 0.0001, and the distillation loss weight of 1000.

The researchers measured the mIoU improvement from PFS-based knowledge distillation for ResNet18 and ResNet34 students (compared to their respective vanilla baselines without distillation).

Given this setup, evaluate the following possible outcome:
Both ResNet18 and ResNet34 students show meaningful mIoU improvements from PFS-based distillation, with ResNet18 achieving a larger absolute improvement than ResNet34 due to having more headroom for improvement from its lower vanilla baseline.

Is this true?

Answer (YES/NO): YES